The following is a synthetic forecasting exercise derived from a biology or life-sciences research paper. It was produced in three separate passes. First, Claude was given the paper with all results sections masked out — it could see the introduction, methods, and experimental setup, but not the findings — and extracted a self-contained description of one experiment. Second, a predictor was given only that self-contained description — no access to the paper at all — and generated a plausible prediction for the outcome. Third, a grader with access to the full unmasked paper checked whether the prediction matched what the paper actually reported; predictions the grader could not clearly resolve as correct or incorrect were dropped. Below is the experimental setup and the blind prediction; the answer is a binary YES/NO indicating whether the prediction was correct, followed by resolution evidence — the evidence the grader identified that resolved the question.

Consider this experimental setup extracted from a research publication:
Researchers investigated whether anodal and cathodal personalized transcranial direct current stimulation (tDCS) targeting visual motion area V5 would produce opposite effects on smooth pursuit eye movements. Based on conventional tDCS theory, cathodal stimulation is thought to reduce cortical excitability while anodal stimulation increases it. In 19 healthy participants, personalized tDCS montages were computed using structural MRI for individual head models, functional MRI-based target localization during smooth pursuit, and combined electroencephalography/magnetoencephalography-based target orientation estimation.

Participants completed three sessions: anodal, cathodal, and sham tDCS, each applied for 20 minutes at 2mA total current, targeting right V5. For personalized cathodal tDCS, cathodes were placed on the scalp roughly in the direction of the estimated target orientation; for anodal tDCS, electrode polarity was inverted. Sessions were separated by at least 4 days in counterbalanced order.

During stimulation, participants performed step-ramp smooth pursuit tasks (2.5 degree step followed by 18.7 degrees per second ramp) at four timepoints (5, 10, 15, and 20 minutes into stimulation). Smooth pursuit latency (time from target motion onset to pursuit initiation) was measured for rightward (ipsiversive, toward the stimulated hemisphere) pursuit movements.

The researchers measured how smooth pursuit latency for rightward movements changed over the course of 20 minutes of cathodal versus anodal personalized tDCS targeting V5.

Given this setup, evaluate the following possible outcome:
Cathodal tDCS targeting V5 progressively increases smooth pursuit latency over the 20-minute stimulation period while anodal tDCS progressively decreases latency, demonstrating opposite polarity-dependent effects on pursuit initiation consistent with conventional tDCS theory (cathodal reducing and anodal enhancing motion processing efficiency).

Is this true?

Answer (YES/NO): NO